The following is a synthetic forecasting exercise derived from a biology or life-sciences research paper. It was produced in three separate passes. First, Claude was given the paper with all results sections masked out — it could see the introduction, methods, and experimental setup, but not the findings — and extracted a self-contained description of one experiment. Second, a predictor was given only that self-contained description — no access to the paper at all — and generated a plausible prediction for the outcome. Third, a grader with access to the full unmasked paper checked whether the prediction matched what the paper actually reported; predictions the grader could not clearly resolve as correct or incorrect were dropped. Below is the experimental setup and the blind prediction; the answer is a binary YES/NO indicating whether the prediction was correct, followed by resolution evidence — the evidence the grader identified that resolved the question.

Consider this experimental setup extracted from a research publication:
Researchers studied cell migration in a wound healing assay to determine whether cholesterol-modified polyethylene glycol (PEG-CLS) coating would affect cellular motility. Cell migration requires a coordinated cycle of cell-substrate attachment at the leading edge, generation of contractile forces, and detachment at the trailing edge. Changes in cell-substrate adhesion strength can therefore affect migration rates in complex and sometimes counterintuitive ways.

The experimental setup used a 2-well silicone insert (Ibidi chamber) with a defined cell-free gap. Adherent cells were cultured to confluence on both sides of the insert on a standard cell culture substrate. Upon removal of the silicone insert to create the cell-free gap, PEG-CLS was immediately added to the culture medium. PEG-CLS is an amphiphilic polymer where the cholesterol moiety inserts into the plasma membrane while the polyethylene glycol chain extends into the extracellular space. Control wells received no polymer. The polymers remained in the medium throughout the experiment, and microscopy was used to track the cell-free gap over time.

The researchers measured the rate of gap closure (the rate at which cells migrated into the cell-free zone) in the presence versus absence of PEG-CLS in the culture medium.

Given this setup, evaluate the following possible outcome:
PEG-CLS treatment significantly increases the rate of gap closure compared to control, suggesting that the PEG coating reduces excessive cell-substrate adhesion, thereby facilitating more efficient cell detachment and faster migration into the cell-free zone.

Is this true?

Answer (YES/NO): NO